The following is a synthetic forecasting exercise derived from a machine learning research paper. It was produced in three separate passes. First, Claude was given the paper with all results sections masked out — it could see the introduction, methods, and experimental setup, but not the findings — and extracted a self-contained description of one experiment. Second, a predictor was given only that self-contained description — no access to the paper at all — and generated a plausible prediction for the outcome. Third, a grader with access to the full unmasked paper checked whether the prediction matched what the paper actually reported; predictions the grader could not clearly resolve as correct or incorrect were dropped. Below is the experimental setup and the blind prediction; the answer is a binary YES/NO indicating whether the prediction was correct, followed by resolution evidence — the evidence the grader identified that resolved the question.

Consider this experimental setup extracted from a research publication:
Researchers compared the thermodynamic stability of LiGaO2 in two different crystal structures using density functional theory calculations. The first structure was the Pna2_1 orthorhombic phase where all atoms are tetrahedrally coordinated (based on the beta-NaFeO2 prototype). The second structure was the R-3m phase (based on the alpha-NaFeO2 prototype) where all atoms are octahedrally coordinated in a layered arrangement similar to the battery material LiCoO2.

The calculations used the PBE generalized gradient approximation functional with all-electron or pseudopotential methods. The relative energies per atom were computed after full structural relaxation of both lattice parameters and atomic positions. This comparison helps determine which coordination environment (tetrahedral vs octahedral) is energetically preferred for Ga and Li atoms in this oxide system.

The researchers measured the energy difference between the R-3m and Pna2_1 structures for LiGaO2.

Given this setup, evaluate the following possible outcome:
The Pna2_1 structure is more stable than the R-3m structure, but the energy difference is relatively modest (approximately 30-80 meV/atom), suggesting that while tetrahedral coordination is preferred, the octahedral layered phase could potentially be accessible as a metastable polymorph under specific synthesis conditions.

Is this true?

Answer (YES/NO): NO